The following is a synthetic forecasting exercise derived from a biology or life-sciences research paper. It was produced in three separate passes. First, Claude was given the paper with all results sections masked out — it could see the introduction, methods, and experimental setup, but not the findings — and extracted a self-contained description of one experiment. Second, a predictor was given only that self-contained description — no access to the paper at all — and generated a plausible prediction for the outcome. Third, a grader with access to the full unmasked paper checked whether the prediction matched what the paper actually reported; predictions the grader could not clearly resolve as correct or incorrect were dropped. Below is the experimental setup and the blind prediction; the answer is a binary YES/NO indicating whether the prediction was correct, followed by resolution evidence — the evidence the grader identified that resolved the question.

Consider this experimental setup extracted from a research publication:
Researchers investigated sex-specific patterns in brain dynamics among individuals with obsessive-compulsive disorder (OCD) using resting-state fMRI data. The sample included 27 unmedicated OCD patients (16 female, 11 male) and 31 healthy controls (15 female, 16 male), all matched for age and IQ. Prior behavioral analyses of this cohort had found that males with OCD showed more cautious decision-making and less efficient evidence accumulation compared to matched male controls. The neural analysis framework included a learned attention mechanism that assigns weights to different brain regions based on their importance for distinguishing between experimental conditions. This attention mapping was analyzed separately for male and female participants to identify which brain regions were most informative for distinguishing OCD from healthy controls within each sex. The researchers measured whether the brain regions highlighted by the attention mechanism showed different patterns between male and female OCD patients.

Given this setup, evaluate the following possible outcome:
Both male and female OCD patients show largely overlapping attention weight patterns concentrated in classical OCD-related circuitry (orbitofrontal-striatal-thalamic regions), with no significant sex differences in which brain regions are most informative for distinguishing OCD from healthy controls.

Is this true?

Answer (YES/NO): NO